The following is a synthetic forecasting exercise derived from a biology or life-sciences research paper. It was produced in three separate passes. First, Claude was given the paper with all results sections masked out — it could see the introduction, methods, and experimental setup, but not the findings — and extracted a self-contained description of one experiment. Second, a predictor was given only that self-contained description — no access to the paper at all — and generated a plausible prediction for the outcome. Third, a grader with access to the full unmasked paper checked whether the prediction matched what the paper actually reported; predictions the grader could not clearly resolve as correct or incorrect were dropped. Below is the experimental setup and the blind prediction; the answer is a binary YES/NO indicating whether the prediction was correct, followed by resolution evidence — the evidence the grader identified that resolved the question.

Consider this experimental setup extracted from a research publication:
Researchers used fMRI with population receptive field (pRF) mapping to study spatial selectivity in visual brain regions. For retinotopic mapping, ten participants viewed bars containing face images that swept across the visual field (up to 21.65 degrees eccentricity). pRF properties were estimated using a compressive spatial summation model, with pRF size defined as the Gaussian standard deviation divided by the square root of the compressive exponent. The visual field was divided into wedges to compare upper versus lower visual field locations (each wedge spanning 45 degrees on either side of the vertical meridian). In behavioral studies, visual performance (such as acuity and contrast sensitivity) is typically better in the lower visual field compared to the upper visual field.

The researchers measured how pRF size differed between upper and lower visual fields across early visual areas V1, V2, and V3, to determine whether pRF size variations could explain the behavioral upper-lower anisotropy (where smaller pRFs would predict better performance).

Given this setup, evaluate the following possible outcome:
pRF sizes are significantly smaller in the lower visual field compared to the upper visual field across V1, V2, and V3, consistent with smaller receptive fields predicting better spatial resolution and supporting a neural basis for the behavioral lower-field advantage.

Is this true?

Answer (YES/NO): NO